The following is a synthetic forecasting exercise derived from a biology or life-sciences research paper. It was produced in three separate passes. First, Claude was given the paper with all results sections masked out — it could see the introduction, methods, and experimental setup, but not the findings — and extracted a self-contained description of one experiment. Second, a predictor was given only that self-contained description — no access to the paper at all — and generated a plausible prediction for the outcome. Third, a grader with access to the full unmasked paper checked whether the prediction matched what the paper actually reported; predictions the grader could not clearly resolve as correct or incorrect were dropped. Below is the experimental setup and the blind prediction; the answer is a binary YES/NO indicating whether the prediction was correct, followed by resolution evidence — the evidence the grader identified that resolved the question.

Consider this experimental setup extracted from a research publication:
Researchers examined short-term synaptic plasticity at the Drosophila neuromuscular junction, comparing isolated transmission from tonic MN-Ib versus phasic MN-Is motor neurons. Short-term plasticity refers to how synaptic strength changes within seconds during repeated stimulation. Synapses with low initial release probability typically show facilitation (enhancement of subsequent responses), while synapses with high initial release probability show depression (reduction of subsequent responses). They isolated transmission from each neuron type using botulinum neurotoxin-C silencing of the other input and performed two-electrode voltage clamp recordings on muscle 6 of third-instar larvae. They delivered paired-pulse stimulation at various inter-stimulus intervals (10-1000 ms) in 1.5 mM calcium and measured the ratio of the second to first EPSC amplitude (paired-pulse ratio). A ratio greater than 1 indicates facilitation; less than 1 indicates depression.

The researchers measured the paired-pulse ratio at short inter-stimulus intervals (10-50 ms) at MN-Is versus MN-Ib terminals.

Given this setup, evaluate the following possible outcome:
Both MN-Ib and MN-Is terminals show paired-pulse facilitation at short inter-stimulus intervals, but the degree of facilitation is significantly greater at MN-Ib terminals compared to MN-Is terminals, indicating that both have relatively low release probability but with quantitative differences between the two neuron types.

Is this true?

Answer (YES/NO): NO